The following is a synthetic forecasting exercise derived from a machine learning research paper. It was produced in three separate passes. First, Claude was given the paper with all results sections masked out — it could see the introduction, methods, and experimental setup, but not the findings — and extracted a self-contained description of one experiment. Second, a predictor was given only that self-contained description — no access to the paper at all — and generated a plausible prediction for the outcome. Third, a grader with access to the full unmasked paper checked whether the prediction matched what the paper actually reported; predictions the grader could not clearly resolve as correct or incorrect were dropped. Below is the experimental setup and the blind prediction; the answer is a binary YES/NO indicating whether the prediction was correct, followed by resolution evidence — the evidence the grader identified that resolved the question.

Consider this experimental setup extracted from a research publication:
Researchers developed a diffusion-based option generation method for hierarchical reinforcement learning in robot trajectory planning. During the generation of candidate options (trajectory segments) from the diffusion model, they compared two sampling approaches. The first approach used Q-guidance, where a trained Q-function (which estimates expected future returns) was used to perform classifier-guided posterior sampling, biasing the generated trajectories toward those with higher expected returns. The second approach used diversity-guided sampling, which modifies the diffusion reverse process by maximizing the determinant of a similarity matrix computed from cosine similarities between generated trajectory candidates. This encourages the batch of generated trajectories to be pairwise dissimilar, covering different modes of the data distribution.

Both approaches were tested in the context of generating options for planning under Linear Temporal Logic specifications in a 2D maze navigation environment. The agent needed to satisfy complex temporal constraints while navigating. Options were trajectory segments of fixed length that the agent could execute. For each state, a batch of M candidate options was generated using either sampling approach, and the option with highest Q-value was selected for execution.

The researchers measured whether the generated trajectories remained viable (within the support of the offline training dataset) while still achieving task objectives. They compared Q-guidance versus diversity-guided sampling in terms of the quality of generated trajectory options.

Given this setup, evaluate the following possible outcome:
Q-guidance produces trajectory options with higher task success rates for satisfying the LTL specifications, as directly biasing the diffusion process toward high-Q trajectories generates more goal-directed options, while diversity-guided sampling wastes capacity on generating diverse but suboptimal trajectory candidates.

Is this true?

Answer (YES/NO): NO